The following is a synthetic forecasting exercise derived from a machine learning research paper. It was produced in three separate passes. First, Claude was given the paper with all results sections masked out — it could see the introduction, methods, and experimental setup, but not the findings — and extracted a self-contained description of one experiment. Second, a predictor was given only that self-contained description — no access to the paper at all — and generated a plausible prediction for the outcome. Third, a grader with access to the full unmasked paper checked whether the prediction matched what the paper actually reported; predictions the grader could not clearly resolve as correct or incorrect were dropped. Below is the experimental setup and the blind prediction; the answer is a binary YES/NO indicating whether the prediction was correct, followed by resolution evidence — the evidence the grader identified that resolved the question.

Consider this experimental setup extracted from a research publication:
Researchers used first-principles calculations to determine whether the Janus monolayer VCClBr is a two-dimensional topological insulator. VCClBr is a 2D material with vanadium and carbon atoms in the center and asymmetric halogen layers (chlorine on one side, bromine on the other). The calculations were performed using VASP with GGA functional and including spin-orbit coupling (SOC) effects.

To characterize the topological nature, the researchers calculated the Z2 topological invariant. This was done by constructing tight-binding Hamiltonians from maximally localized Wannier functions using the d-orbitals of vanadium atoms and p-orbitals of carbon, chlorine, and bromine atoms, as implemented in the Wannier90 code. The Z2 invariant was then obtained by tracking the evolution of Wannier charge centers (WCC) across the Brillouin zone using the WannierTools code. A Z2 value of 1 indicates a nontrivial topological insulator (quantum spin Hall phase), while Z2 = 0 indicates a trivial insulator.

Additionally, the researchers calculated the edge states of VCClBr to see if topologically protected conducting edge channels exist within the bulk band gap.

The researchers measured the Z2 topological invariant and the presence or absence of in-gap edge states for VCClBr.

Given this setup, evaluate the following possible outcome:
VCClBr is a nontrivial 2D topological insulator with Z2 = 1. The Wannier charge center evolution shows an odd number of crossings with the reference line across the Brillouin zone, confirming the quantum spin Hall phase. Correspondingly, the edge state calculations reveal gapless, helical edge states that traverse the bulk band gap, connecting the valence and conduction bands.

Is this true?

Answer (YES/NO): YES